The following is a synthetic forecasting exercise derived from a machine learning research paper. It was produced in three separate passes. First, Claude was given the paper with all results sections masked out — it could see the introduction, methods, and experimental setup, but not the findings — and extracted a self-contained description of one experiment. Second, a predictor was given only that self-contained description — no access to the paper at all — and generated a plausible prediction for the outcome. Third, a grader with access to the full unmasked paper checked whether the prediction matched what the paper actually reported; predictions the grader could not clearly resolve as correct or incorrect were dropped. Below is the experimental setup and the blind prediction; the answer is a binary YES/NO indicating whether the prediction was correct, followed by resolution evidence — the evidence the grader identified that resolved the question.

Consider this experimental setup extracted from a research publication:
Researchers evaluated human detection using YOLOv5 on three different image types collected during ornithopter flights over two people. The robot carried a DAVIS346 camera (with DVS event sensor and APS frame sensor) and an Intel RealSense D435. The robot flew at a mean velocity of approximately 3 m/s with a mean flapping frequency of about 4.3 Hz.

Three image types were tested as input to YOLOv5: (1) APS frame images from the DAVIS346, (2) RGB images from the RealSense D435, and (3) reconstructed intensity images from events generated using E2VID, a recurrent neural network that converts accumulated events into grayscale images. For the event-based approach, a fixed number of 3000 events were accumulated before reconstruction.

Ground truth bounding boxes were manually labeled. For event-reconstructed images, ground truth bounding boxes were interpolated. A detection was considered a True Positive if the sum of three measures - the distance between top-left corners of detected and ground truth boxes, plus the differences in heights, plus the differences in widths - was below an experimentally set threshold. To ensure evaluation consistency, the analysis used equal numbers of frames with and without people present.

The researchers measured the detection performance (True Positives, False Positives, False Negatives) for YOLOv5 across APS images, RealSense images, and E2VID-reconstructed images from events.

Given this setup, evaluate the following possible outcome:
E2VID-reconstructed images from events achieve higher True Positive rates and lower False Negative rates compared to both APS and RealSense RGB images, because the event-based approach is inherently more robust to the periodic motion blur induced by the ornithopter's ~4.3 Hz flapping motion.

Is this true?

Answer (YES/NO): NO